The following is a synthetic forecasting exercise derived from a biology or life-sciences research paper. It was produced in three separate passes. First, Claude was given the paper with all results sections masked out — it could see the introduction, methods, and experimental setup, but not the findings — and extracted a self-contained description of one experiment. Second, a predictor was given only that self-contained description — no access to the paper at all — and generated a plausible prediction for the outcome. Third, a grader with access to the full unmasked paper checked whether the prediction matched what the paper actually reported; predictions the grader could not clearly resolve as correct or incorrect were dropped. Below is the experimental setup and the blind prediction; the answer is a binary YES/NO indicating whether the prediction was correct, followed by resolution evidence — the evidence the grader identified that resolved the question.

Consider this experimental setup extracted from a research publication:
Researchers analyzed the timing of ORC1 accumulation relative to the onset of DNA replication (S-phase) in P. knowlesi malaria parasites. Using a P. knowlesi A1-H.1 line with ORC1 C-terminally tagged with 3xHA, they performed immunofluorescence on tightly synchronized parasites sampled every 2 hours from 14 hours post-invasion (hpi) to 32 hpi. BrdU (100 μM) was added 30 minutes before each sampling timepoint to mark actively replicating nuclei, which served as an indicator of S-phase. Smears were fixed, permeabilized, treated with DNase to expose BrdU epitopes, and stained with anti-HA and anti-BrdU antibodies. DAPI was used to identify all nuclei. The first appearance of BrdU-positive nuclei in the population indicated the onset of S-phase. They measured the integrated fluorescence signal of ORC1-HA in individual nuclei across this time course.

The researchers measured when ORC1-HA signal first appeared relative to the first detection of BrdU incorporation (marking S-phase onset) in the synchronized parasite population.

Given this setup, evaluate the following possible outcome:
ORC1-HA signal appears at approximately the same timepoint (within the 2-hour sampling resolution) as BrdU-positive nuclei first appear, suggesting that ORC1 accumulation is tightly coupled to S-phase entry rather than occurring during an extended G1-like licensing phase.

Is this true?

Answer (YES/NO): NO